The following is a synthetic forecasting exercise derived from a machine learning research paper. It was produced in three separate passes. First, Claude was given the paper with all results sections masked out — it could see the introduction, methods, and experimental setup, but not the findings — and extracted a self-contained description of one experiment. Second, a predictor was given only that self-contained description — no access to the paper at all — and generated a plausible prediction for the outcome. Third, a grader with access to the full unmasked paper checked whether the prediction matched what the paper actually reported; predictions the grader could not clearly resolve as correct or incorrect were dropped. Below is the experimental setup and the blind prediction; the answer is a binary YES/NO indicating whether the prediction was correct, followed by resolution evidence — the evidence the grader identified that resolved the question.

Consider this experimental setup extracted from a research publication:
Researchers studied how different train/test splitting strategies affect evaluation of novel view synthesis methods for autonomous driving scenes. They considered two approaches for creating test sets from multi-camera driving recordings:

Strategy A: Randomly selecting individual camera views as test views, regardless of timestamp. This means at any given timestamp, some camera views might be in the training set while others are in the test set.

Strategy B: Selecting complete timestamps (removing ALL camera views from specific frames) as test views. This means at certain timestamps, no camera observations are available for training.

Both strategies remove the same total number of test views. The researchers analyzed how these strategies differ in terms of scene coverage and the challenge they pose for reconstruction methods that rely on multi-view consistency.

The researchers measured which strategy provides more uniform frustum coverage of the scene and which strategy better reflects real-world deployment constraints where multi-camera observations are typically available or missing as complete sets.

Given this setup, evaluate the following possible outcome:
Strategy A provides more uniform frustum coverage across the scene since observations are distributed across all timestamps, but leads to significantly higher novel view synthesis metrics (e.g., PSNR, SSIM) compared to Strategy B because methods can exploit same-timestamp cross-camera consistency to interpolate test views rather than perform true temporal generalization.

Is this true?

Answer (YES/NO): NO